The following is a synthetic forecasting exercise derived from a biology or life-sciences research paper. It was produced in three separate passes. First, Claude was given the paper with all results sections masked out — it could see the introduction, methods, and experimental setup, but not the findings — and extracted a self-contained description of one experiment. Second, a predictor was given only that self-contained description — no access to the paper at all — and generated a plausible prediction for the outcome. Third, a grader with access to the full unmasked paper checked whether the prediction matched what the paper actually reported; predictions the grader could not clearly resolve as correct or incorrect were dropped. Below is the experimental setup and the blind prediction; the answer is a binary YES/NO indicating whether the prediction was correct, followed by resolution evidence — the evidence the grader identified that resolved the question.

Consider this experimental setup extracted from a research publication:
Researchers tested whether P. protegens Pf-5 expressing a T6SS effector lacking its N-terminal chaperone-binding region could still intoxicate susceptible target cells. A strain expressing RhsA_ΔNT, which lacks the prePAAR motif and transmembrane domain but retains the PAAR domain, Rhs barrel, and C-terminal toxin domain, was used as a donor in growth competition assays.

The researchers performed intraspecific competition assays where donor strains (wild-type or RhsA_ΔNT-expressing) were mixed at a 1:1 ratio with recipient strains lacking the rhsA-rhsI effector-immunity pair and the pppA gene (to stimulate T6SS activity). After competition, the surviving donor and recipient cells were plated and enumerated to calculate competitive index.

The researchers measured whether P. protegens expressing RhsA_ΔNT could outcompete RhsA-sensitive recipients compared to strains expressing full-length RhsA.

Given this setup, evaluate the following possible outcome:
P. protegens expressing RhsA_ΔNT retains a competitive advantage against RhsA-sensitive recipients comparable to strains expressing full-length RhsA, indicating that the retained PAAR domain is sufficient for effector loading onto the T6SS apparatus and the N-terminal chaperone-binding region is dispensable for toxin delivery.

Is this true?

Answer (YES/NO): NO